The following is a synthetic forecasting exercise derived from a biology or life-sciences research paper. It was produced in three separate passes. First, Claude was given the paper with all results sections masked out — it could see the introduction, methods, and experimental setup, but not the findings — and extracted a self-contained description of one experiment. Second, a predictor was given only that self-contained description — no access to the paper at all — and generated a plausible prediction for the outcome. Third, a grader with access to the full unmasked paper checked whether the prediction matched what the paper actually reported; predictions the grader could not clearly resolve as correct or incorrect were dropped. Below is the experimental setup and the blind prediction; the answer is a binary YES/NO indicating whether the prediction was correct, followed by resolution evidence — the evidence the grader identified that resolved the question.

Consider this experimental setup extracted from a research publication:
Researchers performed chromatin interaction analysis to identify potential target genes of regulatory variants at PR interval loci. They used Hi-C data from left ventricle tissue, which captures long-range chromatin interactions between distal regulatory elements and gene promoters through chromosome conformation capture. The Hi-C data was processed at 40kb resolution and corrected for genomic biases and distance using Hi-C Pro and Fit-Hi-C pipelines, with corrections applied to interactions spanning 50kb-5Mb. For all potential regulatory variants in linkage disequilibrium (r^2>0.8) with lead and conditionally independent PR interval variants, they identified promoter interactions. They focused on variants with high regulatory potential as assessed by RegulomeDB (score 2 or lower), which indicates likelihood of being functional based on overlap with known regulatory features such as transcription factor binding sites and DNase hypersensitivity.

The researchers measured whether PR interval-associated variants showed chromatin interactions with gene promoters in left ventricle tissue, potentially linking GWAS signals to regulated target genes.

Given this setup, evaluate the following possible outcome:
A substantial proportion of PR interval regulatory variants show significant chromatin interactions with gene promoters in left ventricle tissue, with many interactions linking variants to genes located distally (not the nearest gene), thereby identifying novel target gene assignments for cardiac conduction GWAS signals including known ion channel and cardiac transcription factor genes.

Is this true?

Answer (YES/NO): NO